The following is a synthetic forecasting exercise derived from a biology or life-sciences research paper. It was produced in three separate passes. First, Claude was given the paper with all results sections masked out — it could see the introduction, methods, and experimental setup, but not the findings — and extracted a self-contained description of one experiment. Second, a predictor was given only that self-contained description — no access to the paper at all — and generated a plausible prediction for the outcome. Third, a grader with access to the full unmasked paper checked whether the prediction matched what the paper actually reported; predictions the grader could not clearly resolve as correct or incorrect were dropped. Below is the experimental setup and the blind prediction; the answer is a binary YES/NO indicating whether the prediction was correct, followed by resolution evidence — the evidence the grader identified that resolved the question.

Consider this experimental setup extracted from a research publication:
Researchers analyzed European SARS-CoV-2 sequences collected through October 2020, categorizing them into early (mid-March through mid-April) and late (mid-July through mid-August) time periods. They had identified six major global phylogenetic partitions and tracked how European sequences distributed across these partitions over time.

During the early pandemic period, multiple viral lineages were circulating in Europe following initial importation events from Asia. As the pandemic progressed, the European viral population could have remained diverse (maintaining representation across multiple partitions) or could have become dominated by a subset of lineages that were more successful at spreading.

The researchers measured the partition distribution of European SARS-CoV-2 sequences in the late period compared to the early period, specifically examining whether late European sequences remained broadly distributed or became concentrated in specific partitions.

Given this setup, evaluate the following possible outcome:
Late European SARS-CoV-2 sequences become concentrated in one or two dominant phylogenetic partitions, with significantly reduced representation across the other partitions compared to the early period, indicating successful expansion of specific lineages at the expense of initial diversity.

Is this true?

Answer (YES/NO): YES